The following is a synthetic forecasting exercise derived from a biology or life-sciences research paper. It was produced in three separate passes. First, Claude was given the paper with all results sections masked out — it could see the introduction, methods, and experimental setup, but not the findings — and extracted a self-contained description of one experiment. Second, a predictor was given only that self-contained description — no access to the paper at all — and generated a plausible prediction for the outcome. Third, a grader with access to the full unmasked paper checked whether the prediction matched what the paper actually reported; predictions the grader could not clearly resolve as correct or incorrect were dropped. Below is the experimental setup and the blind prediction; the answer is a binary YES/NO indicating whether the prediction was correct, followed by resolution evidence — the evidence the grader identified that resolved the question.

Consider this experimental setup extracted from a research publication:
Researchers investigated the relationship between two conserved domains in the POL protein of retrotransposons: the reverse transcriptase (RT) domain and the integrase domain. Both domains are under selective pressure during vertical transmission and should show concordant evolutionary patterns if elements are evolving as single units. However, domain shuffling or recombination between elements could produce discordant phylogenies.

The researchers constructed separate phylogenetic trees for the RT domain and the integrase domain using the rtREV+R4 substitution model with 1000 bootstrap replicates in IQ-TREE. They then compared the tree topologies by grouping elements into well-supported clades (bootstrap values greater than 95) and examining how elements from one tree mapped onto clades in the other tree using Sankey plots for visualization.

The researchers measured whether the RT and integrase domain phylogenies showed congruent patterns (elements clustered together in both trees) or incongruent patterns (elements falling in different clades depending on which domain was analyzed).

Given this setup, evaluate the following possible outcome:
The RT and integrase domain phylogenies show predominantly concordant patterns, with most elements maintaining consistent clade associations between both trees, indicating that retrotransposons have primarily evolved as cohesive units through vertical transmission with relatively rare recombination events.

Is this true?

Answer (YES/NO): YES